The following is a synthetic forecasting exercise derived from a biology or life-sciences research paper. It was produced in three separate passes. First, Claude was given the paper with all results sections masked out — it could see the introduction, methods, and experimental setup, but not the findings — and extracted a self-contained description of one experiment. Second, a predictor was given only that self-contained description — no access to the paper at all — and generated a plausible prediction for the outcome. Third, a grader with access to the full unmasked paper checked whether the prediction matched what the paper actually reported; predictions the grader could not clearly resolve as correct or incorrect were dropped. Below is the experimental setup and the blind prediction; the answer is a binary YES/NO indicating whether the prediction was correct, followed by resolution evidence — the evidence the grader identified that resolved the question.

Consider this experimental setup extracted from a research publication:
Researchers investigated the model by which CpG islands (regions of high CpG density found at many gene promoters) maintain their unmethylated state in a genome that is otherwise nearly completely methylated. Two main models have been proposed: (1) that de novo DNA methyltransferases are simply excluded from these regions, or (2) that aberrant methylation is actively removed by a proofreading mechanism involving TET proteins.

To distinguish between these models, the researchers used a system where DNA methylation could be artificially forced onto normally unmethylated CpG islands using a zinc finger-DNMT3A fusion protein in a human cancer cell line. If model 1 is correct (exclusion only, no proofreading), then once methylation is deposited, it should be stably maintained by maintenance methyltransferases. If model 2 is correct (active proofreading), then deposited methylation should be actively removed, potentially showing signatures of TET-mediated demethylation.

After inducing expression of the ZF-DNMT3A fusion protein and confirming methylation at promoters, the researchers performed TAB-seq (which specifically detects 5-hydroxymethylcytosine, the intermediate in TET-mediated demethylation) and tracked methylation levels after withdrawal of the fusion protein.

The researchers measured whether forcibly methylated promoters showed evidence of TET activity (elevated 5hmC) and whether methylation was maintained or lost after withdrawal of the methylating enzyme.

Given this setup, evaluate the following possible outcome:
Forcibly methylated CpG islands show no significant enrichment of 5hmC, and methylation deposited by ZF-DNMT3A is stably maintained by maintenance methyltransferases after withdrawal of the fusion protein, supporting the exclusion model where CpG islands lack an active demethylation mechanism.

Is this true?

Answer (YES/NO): NO